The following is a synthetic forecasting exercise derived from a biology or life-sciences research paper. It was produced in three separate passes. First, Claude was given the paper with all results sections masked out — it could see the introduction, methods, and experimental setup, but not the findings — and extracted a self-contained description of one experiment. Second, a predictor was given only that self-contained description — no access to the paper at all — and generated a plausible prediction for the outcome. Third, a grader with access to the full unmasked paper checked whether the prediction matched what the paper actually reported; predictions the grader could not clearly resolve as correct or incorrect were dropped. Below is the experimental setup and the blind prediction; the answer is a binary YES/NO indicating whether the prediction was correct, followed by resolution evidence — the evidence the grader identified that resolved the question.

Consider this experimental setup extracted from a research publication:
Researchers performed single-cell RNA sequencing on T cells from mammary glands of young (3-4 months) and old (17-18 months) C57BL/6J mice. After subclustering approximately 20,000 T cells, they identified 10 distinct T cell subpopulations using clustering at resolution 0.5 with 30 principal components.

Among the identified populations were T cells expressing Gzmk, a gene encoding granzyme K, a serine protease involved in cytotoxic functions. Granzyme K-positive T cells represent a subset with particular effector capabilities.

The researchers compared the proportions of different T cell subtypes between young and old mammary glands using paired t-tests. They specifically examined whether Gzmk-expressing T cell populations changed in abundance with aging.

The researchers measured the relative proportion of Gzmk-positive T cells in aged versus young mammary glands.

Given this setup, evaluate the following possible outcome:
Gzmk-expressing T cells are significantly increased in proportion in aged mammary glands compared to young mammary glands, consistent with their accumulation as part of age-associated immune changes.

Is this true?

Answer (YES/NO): YES